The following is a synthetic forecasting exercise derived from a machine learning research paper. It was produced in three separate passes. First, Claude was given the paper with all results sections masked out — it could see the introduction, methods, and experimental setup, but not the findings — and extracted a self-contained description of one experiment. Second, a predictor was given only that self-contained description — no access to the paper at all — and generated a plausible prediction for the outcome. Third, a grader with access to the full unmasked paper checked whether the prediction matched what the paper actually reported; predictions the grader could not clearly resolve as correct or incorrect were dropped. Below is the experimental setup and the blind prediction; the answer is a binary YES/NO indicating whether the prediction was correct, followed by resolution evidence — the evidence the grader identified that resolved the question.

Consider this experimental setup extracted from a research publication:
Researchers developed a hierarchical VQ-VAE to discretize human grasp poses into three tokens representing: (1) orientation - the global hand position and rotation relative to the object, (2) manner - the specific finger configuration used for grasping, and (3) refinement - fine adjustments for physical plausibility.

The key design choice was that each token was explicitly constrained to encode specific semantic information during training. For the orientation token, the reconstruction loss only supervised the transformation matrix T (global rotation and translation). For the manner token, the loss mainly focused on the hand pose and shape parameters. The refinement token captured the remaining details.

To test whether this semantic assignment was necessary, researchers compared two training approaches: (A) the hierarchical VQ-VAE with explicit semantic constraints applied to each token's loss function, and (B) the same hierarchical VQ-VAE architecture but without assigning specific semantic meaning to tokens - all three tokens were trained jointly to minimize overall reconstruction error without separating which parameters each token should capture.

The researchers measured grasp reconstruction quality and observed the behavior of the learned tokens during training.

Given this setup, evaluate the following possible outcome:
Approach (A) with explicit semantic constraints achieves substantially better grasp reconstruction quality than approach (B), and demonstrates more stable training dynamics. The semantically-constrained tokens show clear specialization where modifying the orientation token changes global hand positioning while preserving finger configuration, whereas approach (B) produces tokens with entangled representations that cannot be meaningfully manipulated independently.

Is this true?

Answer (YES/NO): YES